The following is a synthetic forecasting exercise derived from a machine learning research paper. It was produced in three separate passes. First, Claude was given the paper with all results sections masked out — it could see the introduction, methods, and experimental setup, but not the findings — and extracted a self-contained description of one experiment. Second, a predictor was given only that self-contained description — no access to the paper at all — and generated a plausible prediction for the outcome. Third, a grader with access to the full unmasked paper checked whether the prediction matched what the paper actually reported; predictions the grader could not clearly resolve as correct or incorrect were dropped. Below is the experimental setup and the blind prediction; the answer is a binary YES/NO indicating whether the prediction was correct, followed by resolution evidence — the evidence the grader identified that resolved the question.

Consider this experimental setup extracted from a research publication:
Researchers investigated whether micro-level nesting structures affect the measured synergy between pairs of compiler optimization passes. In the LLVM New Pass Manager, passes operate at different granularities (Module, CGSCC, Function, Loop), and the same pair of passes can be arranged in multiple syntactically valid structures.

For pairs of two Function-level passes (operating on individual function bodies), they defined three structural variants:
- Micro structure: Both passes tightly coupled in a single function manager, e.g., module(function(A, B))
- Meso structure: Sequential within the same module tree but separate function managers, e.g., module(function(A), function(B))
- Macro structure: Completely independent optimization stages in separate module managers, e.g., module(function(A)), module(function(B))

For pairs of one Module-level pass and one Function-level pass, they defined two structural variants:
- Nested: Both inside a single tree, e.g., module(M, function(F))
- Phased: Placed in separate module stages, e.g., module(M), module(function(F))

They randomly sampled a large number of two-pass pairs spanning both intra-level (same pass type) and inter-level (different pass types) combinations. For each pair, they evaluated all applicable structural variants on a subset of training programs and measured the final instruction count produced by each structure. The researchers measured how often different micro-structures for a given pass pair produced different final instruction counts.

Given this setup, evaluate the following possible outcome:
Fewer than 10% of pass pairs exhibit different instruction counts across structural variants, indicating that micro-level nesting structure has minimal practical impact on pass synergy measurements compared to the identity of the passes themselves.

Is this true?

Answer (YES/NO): YES